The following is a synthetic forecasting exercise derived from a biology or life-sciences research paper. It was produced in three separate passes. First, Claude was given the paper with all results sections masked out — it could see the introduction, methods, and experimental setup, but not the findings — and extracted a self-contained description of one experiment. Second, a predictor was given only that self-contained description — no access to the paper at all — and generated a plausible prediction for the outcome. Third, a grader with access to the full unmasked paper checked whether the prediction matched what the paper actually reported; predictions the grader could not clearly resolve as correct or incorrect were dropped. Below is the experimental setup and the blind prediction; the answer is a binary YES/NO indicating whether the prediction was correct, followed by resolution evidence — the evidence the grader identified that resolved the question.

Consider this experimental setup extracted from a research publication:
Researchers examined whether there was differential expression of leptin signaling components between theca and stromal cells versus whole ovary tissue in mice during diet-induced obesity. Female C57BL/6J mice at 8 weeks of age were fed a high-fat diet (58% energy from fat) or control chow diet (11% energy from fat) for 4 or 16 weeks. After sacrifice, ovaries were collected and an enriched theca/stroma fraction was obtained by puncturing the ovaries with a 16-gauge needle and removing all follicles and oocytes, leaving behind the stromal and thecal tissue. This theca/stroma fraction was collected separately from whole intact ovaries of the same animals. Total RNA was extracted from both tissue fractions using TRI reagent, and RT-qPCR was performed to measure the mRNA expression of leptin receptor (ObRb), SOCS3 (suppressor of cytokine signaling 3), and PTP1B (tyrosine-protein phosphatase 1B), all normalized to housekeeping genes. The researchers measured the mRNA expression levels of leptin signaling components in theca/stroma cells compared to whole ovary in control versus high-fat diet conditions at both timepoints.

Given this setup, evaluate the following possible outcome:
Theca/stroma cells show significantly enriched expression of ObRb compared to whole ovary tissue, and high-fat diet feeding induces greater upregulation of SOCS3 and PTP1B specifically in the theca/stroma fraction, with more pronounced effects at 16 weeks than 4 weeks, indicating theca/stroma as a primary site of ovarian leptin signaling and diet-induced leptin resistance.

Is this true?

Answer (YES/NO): NO